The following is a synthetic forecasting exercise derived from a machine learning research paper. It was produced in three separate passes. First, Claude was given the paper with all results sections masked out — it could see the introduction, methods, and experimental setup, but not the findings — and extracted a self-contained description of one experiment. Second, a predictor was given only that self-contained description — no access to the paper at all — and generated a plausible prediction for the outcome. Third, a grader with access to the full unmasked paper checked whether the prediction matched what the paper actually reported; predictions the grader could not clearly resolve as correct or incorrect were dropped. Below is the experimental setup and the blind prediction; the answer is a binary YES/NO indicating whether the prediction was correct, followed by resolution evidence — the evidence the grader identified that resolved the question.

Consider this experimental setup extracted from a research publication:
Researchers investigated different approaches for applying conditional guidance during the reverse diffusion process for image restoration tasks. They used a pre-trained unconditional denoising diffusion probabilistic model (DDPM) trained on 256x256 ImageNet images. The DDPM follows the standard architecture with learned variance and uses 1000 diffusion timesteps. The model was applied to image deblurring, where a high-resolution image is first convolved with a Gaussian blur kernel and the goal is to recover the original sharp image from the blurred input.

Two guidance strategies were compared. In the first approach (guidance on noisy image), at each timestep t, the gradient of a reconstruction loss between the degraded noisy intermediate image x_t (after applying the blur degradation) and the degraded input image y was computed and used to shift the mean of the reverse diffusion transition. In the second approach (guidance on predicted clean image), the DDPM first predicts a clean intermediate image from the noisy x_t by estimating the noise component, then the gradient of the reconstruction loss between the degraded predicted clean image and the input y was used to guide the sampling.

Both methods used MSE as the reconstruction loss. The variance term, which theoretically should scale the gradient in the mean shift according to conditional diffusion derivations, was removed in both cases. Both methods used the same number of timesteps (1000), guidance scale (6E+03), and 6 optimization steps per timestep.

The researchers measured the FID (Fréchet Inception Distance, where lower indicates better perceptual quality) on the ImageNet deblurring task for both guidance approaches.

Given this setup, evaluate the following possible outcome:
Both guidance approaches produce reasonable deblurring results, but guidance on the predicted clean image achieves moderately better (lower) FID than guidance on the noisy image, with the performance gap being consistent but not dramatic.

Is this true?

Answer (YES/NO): NO